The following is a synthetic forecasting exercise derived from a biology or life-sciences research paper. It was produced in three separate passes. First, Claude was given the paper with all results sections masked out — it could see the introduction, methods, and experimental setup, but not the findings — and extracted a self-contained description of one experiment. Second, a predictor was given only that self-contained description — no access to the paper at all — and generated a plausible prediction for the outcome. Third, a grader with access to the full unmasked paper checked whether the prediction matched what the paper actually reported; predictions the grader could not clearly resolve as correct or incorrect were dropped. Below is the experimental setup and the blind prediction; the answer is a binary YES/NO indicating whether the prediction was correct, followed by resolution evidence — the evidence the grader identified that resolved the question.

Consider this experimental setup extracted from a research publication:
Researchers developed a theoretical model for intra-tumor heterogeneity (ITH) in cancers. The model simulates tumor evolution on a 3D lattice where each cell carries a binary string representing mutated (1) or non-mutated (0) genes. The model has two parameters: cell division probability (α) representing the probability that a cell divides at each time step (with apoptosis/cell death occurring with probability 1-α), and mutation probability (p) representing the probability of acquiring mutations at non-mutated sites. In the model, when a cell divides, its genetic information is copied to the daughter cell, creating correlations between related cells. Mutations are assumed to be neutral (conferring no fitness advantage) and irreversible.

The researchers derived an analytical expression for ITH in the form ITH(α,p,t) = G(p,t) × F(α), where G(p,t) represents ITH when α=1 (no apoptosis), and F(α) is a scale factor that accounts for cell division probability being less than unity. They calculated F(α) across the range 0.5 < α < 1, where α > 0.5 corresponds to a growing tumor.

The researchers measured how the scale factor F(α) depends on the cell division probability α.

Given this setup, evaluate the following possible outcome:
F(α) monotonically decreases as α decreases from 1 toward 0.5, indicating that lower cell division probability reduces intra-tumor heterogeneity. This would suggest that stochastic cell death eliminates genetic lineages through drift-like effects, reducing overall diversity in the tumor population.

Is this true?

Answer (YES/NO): YES